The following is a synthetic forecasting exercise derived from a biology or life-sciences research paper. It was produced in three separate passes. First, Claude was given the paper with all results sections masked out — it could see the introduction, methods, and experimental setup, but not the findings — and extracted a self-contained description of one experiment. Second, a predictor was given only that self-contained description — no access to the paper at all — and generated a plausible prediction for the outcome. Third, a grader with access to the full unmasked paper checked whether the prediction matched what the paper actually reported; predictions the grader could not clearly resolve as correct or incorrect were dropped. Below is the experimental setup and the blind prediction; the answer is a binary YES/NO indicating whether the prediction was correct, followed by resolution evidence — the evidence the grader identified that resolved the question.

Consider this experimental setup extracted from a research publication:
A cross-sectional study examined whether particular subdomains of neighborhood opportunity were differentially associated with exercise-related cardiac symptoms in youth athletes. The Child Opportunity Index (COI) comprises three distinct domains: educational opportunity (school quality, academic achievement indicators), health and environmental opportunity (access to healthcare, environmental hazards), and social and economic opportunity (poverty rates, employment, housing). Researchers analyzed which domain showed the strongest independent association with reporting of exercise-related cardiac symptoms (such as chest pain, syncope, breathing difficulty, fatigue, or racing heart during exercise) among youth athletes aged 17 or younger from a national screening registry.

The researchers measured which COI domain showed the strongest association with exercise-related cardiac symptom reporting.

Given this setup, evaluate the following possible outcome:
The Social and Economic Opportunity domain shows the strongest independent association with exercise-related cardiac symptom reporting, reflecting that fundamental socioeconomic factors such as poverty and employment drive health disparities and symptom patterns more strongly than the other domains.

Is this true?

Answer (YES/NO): NO